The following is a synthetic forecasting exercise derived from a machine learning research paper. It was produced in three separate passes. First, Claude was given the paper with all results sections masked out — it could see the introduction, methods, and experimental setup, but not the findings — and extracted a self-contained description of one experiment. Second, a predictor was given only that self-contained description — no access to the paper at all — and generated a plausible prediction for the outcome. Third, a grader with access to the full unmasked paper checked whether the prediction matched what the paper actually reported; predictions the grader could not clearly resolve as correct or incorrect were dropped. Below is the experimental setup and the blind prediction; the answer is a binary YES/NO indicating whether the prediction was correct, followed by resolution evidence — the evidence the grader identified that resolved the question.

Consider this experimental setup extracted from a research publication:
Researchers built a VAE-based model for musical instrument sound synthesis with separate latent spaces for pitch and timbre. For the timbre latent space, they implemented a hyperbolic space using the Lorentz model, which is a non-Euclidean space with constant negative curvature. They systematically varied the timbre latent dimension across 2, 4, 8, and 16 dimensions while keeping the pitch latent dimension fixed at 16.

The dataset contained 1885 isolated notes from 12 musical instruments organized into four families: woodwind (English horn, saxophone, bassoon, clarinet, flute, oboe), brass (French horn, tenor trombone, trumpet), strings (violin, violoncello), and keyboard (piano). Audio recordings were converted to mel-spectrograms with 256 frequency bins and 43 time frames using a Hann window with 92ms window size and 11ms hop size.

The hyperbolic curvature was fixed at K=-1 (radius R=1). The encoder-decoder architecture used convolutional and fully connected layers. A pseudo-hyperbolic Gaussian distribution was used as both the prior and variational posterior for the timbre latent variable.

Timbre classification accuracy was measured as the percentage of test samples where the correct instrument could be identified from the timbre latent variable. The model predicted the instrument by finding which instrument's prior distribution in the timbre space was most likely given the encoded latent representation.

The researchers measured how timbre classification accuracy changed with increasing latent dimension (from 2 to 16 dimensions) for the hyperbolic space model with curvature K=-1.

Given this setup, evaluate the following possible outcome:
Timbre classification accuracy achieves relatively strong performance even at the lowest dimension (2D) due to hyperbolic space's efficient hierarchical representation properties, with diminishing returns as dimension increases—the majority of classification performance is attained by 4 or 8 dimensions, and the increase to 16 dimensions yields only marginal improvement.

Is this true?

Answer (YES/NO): NO